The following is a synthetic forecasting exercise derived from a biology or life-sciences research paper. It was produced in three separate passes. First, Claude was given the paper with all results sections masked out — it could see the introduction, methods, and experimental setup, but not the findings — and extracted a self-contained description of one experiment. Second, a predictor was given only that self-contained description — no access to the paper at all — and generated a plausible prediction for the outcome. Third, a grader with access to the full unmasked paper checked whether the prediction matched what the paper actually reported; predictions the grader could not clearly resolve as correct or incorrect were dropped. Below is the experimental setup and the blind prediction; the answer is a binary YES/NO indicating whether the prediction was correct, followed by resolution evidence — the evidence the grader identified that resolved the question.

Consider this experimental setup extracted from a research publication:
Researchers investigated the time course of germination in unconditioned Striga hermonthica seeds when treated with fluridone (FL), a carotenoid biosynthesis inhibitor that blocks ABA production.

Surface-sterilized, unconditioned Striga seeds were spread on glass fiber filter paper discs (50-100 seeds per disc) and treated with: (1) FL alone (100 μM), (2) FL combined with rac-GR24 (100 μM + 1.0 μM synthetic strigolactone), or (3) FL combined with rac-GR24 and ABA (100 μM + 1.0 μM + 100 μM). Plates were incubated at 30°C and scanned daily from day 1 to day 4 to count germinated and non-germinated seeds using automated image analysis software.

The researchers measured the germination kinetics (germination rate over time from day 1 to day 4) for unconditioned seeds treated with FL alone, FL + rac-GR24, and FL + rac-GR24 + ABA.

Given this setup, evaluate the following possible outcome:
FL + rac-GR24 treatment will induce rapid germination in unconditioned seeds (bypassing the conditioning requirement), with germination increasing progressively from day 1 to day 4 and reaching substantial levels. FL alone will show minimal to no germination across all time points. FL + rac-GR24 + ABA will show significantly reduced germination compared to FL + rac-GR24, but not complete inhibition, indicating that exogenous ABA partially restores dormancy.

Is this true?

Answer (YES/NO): NO